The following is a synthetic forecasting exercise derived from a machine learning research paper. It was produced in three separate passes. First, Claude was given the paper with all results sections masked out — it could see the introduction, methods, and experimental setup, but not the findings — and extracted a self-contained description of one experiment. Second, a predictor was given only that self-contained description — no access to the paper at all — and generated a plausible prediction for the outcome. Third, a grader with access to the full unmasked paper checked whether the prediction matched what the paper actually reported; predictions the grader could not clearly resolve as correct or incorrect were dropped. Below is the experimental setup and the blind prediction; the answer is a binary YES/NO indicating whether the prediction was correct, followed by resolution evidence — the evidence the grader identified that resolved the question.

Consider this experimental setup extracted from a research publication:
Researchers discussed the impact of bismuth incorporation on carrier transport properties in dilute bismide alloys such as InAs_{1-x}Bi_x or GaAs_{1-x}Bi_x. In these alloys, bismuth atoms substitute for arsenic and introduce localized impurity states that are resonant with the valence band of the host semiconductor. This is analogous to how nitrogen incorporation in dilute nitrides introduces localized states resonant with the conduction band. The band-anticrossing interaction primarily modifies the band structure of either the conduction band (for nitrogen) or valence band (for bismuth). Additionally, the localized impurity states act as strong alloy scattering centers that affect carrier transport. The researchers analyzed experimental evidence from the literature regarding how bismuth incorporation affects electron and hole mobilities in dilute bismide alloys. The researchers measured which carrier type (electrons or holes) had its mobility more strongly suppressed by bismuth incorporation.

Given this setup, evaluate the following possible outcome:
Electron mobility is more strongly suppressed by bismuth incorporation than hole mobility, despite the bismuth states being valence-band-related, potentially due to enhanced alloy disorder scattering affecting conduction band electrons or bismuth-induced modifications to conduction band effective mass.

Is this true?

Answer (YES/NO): NO